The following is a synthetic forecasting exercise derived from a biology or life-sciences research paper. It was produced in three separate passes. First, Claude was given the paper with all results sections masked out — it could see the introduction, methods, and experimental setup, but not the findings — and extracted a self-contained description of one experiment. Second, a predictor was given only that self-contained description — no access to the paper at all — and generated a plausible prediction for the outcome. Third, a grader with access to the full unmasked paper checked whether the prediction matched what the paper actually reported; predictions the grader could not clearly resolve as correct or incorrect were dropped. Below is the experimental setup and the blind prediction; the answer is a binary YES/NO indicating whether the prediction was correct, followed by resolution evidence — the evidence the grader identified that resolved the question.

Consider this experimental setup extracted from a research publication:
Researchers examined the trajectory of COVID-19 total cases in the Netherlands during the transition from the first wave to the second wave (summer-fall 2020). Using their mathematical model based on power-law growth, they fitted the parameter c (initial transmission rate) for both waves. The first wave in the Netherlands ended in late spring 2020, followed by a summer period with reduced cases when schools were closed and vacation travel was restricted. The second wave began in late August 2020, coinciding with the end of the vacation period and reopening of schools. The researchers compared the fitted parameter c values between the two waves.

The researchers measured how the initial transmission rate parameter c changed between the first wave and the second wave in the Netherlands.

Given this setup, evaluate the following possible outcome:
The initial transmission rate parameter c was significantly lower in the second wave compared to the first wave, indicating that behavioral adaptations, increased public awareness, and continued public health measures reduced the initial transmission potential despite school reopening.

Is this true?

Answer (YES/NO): NO